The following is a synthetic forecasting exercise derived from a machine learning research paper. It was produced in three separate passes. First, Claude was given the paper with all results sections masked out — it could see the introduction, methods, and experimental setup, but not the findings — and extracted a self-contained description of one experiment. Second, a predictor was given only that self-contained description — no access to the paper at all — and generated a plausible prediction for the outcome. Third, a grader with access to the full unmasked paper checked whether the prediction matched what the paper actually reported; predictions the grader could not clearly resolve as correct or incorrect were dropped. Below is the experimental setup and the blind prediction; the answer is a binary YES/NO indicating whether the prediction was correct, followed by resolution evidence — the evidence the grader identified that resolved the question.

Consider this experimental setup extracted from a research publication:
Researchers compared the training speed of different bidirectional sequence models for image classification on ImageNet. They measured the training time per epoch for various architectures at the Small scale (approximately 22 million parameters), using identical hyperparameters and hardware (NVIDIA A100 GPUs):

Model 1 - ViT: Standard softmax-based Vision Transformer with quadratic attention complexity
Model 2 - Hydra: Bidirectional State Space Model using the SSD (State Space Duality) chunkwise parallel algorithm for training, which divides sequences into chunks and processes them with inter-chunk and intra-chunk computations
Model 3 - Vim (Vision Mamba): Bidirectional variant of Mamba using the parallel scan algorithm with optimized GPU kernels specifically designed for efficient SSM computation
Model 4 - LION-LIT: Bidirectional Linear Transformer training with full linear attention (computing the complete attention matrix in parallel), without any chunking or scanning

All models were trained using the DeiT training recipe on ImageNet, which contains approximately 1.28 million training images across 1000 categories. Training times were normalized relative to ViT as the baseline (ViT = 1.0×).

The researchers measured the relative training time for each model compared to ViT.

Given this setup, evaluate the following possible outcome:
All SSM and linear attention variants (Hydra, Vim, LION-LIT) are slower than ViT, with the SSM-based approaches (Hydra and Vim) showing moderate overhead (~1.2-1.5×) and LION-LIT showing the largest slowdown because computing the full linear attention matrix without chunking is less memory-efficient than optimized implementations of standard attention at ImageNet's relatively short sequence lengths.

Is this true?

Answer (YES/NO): NO